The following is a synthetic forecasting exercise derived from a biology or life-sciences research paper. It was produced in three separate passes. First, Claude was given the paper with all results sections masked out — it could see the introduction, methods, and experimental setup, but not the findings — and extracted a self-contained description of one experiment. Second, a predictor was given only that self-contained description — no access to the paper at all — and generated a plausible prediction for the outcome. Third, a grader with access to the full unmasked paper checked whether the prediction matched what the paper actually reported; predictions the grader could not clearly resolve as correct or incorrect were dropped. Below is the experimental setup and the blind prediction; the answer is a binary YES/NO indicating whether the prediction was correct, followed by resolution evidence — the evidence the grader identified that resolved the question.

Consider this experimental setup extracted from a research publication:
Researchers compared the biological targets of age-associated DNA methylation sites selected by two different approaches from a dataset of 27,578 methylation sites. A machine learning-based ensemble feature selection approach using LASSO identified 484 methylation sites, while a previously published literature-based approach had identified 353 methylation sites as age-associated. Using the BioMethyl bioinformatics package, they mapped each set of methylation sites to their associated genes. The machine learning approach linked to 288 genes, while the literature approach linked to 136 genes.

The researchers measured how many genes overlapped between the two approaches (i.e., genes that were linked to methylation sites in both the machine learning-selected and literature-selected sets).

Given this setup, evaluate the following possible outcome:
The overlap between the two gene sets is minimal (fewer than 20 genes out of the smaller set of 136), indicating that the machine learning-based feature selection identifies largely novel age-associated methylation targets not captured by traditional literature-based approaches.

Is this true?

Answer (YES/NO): YES